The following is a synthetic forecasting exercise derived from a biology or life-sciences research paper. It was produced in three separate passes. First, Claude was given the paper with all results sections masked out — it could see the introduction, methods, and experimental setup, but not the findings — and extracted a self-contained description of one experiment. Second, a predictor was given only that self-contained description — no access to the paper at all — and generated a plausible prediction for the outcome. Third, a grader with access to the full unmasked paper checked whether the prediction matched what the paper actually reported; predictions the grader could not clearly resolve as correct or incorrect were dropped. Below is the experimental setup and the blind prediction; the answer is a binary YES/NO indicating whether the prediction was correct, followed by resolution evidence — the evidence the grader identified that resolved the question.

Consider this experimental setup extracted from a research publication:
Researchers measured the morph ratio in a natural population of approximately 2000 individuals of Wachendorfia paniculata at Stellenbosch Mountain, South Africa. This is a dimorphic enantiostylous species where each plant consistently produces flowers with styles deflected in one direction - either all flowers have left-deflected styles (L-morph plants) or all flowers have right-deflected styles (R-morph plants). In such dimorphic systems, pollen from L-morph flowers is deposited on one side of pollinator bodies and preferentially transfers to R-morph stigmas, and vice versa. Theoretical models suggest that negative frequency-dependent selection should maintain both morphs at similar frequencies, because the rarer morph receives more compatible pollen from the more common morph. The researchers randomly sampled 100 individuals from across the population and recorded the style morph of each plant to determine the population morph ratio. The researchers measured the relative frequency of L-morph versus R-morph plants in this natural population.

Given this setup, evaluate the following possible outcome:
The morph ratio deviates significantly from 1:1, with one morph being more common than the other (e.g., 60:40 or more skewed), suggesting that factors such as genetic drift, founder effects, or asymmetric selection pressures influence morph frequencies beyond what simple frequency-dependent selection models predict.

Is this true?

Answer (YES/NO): NO